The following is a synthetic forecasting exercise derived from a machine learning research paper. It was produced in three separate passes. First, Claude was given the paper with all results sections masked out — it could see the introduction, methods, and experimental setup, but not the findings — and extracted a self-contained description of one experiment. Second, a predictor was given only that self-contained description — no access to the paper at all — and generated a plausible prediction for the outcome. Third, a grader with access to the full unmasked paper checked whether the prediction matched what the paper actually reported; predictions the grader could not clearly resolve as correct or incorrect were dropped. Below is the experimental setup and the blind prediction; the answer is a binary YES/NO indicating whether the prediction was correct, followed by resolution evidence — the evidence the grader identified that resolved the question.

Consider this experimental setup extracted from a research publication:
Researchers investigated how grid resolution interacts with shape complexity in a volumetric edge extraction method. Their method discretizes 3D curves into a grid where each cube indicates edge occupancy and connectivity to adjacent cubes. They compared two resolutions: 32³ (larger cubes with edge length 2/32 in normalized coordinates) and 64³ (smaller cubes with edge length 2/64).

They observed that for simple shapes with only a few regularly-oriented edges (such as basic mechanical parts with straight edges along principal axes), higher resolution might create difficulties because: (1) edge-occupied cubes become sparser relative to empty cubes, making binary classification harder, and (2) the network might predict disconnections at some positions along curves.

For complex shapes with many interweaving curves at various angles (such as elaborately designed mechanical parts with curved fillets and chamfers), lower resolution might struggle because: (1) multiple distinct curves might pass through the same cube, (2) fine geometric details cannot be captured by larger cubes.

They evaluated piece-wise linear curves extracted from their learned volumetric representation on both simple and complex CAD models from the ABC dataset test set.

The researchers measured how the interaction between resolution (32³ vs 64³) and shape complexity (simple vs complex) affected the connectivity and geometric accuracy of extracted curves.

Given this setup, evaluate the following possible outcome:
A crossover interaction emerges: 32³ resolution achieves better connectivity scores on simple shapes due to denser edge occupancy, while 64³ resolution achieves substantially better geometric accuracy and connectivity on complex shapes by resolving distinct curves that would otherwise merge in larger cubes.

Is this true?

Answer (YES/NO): YES